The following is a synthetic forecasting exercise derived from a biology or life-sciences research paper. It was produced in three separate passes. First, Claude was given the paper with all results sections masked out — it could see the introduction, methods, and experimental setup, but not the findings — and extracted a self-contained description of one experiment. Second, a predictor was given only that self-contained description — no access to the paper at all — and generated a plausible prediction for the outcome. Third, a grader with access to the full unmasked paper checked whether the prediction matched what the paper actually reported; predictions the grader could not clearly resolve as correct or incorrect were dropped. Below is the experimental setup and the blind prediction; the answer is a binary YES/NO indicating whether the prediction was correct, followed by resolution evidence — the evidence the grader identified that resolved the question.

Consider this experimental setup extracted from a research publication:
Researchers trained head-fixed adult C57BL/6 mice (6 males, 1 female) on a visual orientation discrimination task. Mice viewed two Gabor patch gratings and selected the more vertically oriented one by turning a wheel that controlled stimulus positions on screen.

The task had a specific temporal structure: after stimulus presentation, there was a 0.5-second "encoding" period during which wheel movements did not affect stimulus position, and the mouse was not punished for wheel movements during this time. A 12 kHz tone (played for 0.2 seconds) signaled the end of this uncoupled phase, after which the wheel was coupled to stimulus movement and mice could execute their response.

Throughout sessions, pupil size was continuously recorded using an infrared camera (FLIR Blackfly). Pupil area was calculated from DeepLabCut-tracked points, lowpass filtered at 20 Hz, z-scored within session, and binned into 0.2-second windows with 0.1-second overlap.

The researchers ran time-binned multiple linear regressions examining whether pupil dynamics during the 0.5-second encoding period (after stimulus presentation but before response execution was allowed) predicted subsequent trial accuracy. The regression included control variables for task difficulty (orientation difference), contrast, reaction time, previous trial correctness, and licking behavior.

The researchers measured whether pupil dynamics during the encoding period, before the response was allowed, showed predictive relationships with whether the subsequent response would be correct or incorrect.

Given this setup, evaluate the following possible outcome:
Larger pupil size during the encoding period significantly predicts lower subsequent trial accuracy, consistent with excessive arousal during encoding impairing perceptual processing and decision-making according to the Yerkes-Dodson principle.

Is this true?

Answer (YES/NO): YES